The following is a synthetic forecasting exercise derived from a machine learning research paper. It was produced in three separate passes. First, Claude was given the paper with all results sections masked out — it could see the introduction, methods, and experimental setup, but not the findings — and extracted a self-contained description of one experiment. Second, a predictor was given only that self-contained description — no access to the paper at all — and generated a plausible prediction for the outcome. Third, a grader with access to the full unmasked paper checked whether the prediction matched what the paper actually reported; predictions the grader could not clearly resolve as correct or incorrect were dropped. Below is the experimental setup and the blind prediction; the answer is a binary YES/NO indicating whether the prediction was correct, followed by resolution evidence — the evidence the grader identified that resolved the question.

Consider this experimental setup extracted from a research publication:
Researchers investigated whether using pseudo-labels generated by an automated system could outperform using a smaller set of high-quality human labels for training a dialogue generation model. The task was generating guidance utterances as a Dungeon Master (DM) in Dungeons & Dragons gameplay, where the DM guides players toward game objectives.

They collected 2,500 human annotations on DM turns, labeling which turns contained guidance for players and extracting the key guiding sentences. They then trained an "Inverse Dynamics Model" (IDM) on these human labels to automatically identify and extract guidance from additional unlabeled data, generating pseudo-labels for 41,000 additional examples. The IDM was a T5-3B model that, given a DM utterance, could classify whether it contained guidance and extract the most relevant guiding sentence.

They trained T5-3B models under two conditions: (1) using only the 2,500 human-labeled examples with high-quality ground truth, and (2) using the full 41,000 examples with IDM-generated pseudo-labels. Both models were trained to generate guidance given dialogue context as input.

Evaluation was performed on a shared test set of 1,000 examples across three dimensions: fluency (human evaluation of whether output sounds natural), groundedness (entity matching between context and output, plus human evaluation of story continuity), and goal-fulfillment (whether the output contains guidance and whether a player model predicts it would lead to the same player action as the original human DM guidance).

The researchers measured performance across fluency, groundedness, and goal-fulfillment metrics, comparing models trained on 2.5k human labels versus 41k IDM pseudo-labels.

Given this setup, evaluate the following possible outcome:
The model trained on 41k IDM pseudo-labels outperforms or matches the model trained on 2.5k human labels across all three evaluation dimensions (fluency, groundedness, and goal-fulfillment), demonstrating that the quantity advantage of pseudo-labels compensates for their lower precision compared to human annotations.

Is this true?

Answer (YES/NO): YES